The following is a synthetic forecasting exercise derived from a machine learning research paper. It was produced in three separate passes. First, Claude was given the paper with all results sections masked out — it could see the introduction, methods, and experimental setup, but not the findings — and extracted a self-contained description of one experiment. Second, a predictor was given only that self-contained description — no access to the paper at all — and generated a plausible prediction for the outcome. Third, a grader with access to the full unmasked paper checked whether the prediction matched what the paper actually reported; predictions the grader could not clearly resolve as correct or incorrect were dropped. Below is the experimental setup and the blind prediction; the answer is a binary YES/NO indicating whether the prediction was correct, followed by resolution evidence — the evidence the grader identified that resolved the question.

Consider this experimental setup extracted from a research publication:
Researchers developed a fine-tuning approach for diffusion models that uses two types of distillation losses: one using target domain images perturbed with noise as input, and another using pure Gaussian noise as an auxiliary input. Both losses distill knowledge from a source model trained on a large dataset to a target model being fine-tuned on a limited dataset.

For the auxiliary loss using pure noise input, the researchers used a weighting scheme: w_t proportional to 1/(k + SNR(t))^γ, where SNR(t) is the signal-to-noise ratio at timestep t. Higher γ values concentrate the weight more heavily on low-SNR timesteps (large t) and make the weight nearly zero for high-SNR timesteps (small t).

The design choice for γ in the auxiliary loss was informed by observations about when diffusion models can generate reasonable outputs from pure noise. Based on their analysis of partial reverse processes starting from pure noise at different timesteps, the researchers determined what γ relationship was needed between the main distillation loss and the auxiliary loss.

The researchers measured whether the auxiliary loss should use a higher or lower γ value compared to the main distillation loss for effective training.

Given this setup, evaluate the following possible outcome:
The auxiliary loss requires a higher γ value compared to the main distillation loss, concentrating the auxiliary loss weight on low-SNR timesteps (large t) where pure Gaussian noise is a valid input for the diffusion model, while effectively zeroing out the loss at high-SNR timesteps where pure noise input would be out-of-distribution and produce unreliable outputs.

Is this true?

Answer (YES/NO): NO